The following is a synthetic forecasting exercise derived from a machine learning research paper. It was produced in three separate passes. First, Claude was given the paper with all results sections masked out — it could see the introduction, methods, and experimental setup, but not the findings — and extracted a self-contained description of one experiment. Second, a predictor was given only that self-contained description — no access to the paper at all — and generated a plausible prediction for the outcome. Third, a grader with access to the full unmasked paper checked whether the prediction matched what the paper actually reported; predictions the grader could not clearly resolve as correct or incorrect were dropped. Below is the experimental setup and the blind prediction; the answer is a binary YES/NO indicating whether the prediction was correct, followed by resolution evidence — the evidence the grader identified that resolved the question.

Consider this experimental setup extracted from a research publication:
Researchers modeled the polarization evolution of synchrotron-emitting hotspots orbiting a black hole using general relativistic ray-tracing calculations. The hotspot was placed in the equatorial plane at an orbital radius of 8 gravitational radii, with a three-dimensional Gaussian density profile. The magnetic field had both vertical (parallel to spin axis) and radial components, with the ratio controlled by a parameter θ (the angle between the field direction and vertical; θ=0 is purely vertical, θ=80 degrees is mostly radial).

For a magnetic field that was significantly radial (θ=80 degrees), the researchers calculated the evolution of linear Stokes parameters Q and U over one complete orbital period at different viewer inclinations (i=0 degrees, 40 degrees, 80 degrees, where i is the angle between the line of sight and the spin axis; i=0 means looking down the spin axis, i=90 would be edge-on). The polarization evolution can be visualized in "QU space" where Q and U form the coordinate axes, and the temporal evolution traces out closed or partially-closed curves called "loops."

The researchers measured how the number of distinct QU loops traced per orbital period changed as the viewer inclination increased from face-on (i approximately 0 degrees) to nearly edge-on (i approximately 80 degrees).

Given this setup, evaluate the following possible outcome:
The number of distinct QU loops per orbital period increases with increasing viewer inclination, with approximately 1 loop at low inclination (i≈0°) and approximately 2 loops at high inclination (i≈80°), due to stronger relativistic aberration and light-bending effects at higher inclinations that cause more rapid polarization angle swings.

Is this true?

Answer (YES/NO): NO